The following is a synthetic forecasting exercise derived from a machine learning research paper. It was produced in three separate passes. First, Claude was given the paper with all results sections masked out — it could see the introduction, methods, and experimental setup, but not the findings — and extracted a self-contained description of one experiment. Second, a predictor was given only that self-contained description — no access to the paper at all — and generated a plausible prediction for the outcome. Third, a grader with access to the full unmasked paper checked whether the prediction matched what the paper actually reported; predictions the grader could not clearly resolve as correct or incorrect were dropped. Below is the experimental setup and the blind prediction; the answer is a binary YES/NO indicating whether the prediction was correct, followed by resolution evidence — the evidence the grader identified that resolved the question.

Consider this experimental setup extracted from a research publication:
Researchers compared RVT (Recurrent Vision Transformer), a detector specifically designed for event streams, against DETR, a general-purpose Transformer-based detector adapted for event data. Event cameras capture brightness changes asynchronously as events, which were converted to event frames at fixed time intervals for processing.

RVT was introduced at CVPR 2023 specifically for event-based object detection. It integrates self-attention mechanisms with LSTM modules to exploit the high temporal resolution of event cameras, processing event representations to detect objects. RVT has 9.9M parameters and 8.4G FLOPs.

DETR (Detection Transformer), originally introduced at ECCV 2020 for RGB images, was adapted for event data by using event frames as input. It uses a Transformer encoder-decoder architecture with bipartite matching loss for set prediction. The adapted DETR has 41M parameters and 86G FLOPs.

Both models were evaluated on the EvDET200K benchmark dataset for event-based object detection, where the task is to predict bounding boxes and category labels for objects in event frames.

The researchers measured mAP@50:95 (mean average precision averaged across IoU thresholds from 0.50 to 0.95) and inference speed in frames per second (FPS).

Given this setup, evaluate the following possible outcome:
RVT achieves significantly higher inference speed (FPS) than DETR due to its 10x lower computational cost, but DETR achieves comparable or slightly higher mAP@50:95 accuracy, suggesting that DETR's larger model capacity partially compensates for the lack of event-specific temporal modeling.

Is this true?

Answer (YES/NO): YES